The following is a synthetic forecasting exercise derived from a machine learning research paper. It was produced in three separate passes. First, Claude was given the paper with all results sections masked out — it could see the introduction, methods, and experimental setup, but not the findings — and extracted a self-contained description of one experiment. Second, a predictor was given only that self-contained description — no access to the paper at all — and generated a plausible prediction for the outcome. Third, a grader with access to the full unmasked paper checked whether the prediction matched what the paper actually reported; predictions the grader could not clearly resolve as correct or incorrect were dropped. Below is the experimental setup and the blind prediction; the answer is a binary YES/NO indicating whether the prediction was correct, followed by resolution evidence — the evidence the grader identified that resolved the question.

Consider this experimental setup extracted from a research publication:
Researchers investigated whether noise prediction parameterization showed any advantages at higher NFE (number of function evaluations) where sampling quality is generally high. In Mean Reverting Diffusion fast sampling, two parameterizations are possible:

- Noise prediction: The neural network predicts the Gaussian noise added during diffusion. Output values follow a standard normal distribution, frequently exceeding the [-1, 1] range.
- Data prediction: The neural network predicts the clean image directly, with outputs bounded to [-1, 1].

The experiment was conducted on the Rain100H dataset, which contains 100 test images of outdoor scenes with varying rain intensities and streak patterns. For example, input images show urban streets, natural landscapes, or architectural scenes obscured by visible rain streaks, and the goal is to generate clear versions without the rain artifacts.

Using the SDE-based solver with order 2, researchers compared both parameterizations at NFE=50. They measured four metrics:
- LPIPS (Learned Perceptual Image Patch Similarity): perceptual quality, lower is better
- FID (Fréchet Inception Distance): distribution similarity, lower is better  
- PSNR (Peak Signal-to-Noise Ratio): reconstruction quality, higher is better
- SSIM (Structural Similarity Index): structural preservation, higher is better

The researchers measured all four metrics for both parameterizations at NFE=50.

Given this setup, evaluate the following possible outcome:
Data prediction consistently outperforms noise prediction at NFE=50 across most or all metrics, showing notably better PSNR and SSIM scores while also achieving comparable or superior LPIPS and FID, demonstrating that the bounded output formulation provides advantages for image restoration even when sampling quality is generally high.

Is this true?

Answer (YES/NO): NO